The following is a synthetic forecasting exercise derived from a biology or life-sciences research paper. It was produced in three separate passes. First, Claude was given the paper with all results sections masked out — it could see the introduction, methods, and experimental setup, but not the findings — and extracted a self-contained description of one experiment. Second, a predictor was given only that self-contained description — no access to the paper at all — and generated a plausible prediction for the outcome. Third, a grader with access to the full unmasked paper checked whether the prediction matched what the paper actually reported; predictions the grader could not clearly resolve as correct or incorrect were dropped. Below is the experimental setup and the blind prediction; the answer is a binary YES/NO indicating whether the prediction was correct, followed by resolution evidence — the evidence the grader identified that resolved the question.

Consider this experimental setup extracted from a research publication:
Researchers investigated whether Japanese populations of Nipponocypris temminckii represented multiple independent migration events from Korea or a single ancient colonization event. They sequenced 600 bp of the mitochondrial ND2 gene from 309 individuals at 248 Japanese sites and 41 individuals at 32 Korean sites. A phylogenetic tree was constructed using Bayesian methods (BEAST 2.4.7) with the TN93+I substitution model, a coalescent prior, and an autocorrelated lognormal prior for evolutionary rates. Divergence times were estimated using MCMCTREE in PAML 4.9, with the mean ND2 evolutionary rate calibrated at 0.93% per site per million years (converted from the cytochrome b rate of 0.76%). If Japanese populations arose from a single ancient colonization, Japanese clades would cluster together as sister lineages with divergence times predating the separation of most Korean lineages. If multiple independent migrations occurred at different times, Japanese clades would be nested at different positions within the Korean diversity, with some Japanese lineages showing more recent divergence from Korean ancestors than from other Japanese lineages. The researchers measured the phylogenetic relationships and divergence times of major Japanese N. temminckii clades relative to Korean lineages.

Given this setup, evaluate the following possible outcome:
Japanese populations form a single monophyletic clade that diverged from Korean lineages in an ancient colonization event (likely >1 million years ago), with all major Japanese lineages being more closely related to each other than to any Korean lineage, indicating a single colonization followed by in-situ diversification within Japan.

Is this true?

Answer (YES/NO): NO